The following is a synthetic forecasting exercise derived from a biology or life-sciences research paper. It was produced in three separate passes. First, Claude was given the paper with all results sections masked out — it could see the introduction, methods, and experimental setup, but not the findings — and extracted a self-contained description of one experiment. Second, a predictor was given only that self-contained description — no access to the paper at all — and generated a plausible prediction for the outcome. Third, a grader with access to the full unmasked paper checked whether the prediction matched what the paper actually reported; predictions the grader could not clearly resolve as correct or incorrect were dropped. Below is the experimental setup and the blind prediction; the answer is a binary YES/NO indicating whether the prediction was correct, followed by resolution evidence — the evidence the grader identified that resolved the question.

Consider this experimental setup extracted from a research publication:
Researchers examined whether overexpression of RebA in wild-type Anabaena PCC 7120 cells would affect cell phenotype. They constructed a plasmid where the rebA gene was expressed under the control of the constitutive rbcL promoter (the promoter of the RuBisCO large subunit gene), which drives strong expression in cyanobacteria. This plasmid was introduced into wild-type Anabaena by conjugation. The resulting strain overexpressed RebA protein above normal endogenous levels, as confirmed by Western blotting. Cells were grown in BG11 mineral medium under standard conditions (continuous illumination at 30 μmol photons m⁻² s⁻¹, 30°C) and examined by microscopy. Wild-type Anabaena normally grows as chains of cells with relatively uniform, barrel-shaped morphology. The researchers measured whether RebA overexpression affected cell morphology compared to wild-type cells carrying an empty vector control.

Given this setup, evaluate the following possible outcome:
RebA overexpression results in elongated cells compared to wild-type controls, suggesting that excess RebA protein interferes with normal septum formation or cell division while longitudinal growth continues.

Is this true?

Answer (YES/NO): YES